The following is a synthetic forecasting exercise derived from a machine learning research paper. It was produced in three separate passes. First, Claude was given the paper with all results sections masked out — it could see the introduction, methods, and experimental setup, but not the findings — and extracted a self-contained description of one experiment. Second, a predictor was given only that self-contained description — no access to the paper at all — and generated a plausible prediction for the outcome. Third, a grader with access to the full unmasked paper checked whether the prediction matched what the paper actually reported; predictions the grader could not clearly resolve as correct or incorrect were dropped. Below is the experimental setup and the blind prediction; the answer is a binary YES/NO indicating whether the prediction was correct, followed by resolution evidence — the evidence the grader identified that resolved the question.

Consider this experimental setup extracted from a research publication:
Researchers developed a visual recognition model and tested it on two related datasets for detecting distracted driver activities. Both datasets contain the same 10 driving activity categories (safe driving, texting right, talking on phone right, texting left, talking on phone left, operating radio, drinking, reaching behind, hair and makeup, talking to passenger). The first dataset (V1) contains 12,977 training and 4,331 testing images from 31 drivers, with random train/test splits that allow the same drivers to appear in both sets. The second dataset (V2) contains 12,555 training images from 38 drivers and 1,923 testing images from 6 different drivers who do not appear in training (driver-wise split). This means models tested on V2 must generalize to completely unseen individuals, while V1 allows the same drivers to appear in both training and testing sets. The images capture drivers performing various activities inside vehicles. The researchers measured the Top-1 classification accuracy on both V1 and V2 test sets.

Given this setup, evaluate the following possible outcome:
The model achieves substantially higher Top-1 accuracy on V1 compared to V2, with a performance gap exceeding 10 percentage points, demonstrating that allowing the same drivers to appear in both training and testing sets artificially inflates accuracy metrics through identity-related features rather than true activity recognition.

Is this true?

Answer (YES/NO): NO